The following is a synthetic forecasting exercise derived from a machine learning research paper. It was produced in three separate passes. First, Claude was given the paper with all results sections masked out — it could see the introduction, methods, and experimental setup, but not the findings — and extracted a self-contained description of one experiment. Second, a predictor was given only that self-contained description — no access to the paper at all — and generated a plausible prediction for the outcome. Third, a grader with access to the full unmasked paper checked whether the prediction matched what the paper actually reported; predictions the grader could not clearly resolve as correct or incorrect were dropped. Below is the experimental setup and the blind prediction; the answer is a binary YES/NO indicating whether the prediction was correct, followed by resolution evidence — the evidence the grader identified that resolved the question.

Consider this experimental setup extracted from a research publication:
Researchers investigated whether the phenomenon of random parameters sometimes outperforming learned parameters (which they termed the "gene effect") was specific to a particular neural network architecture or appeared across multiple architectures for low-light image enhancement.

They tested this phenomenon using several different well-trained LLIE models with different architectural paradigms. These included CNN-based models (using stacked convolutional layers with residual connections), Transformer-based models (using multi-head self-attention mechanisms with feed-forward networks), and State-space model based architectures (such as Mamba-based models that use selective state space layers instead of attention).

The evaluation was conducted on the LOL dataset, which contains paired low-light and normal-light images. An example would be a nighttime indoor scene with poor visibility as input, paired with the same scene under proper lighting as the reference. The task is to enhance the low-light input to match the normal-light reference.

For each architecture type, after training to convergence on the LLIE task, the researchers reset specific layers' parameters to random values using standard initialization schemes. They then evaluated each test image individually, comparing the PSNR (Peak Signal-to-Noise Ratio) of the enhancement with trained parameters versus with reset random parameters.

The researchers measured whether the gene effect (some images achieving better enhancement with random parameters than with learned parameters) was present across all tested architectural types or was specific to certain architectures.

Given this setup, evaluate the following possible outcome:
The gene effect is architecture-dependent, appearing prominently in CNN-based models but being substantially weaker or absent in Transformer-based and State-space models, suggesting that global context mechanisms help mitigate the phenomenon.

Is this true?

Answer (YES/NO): NO